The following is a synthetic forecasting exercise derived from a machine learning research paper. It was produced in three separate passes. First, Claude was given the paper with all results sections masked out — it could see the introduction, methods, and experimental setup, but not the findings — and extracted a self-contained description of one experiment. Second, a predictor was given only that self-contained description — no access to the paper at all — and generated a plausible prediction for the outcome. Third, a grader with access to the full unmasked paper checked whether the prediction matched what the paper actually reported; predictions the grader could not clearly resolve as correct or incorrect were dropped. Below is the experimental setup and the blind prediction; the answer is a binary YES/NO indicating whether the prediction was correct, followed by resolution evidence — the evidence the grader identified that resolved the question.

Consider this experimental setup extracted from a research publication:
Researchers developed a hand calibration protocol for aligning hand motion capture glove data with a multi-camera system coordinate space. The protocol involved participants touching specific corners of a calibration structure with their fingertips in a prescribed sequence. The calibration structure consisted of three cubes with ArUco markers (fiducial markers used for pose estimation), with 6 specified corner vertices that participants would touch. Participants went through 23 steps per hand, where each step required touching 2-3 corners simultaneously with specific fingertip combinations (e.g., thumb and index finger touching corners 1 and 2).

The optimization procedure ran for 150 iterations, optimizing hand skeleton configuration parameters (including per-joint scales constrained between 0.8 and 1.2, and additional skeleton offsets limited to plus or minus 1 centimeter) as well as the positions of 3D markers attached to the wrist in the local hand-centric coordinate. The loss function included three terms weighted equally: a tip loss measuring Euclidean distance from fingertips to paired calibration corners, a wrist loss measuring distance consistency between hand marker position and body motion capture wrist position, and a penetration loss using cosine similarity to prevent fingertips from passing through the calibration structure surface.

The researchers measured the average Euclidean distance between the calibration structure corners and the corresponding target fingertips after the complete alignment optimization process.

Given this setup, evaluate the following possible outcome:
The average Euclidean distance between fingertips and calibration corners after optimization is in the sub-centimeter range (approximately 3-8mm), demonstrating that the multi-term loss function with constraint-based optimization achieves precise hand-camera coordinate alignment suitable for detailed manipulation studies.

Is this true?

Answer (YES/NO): YES